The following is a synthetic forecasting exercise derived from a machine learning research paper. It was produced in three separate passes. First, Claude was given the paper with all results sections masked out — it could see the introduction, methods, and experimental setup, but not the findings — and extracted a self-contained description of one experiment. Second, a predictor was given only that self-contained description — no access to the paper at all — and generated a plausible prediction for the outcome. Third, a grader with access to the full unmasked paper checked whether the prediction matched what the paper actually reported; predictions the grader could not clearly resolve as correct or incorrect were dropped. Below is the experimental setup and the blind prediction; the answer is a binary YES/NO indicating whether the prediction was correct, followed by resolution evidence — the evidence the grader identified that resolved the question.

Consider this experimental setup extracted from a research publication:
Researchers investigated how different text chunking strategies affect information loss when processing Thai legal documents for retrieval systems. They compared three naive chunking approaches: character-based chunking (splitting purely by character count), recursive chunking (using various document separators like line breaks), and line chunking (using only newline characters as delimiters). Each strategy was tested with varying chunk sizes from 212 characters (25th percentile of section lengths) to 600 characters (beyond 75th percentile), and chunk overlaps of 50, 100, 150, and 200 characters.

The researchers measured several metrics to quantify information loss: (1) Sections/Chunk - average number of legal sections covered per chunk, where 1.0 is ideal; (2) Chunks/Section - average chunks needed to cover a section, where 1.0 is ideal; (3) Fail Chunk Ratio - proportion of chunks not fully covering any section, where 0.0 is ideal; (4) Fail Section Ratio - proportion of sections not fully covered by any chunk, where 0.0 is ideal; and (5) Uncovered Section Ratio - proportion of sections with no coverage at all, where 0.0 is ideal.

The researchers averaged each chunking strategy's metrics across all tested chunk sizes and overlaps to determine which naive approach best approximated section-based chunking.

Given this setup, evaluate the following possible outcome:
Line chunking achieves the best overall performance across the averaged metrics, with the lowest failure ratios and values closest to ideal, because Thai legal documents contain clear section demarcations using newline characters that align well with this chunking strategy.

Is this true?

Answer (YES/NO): YES